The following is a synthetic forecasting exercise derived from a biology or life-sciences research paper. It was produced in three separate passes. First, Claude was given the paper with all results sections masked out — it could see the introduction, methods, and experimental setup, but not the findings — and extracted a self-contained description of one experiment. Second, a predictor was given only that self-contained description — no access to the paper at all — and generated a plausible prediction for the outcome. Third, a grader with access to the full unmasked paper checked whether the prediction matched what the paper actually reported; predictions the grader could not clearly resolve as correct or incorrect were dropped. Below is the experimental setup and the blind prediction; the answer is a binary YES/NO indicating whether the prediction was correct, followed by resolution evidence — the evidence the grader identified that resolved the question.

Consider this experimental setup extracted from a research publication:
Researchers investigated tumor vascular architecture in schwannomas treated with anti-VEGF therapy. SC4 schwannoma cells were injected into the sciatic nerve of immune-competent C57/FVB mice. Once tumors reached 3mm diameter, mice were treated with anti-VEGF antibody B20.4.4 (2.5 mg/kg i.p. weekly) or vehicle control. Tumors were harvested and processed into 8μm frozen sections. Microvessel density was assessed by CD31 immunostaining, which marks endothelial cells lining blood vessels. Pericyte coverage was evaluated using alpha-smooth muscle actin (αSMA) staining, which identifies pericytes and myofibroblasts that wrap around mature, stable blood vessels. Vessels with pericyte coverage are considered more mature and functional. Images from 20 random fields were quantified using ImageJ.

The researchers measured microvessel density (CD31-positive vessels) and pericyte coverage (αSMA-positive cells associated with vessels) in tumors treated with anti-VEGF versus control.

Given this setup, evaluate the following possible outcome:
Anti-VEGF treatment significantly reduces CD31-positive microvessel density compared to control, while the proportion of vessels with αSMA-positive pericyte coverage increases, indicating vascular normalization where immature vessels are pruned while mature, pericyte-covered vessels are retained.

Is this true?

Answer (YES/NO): NO